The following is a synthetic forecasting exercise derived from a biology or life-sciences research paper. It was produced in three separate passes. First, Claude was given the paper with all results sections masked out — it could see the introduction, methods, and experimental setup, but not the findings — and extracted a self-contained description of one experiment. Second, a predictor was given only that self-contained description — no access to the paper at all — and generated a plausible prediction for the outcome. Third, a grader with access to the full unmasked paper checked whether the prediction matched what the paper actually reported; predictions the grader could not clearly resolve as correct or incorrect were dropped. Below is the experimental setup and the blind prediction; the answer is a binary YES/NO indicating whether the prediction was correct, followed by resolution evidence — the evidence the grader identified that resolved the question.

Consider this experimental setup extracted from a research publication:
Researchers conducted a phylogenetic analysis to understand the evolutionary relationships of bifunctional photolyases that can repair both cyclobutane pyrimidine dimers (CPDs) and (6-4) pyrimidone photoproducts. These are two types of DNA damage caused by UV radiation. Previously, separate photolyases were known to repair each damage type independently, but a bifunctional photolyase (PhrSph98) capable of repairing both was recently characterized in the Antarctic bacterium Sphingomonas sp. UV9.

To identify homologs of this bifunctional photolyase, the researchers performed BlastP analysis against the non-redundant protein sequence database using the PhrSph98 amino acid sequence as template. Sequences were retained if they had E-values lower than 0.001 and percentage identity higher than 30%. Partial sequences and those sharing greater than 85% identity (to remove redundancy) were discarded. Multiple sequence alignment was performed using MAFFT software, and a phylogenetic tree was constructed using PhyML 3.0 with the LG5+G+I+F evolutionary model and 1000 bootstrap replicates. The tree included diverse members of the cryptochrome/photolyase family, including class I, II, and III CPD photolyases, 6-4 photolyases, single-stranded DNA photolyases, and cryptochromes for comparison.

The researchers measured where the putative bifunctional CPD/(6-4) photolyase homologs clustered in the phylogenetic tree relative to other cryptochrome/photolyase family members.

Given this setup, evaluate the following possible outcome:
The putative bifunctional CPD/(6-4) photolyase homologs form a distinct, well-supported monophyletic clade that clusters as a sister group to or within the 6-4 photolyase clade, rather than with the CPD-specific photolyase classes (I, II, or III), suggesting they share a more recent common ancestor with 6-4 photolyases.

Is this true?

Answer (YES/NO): NO